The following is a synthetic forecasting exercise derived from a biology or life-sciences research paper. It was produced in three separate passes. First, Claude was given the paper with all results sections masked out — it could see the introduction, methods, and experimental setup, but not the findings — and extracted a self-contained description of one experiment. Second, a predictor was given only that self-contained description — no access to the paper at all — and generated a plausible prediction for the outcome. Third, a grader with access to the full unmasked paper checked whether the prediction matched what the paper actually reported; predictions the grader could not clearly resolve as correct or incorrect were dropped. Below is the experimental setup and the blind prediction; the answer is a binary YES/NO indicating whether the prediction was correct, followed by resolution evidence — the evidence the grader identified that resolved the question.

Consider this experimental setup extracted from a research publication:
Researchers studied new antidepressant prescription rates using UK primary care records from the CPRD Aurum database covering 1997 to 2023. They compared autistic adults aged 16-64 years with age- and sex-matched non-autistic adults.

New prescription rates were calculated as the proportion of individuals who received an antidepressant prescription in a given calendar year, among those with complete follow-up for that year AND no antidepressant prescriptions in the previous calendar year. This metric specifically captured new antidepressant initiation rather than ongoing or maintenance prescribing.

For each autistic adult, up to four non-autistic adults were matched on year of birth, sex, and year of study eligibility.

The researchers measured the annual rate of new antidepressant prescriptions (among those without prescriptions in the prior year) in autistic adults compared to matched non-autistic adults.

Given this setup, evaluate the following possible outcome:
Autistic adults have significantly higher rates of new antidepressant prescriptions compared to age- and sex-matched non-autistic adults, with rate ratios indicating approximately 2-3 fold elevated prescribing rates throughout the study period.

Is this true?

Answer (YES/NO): NO